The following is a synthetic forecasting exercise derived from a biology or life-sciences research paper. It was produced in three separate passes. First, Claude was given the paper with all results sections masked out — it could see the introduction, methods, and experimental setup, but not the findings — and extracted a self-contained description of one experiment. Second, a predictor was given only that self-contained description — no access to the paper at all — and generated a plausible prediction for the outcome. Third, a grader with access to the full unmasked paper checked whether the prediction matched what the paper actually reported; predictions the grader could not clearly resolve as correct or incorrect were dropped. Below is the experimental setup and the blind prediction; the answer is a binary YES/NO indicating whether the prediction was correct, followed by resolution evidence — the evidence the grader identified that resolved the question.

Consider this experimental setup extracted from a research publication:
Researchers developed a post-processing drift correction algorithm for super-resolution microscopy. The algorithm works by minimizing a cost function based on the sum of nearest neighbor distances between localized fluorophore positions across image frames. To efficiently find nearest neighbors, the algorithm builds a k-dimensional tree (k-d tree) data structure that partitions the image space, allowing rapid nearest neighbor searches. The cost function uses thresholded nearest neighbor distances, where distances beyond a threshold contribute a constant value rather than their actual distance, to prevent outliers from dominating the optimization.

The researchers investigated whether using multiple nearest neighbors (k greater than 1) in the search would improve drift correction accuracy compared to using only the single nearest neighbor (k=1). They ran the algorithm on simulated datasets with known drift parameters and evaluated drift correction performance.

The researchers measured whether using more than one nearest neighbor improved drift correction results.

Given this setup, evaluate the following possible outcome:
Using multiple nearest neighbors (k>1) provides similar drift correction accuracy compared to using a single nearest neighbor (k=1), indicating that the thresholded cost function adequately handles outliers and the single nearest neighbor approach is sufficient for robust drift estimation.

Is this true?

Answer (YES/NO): YES